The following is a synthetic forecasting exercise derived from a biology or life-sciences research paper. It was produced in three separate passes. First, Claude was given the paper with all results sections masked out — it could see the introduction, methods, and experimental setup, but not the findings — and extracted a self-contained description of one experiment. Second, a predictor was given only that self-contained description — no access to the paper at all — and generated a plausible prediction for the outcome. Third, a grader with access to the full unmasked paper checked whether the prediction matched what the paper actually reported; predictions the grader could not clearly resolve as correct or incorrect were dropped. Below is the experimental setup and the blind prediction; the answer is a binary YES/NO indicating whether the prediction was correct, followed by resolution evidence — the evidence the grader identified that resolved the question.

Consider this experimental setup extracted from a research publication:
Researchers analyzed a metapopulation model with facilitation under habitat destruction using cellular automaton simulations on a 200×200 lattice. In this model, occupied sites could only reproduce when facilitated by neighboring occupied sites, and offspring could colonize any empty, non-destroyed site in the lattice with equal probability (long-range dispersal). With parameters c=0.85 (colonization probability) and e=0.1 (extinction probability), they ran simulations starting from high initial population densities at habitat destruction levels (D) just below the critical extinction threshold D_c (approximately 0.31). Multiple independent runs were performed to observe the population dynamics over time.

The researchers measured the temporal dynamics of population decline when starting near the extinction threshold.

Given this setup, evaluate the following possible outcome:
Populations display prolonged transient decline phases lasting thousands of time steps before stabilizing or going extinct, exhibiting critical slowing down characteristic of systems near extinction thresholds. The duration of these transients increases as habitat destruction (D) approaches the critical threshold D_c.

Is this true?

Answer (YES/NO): YES